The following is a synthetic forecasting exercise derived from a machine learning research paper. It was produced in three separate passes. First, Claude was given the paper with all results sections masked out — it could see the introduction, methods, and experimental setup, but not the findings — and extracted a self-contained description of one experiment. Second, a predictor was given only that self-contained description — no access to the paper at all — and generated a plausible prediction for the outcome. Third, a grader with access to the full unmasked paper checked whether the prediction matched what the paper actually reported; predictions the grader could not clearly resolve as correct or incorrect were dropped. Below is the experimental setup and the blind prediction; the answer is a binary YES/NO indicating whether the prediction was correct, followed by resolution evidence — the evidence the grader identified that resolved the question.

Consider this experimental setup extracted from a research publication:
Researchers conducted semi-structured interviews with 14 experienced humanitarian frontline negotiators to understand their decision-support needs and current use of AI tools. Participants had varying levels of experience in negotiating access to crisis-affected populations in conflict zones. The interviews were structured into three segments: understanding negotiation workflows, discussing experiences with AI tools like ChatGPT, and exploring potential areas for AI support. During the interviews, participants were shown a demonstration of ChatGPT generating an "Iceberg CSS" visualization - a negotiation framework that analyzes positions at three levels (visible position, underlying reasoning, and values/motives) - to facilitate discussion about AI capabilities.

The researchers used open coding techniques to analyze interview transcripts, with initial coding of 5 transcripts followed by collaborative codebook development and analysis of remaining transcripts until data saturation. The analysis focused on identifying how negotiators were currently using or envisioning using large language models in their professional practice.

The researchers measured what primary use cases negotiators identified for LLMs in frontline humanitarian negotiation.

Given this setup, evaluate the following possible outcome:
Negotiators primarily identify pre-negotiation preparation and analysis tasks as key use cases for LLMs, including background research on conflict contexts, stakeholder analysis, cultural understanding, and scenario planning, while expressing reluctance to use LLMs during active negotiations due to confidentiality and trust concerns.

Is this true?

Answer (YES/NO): NO